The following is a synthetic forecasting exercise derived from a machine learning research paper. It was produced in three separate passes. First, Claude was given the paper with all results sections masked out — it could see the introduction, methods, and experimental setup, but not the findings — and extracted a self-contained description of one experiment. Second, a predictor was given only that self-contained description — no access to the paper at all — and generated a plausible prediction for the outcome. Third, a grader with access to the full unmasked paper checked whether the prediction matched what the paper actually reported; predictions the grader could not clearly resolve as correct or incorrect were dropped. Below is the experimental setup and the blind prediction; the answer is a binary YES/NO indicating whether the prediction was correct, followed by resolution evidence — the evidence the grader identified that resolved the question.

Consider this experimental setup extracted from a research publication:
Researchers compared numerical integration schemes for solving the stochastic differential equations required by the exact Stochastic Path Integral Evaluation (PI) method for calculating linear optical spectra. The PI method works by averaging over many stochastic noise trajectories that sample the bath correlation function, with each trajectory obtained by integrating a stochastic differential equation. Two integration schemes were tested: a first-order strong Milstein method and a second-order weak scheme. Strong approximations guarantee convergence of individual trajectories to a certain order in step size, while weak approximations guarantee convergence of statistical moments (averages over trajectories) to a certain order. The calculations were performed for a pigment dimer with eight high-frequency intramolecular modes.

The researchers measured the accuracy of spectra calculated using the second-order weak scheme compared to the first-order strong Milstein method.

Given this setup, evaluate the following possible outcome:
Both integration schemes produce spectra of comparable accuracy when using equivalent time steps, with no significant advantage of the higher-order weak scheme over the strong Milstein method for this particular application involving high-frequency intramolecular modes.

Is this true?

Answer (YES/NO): NO